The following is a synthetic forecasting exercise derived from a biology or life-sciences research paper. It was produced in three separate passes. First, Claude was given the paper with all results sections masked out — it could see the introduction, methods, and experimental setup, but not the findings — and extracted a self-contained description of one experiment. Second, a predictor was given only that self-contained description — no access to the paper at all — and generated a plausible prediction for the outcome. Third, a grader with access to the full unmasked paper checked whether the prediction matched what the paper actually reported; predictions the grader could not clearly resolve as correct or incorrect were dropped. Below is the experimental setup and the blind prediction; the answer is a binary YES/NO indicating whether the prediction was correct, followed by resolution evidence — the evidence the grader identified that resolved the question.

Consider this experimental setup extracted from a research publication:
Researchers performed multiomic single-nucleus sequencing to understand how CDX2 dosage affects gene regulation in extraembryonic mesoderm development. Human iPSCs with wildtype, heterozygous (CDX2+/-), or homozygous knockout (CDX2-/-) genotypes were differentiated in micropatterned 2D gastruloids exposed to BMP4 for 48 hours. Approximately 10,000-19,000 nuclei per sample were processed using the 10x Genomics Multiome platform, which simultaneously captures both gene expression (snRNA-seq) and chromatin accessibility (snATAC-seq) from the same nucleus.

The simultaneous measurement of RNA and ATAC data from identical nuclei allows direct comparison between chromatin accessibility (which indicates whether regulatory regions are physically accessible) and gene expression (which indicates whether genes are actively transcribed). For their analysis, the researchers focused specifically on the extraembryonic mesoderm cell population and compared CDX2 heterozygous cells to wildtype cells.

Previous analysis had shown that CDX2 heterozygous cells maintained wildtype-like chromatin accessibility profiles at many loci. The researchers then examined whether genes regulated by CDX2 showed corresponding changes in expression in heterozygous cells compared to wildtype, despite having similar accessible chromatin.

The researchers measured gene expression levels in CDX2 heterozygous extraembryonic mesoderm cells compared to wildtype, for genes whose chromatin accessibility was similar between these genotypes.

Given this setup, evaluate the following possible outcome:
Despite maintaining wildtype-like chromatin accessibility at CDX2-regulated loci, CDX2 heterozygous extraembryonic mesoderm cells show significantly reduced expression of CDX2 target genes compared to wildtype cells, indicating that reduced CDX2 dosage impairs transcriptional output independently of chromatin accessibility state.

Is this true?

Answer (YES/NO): YES